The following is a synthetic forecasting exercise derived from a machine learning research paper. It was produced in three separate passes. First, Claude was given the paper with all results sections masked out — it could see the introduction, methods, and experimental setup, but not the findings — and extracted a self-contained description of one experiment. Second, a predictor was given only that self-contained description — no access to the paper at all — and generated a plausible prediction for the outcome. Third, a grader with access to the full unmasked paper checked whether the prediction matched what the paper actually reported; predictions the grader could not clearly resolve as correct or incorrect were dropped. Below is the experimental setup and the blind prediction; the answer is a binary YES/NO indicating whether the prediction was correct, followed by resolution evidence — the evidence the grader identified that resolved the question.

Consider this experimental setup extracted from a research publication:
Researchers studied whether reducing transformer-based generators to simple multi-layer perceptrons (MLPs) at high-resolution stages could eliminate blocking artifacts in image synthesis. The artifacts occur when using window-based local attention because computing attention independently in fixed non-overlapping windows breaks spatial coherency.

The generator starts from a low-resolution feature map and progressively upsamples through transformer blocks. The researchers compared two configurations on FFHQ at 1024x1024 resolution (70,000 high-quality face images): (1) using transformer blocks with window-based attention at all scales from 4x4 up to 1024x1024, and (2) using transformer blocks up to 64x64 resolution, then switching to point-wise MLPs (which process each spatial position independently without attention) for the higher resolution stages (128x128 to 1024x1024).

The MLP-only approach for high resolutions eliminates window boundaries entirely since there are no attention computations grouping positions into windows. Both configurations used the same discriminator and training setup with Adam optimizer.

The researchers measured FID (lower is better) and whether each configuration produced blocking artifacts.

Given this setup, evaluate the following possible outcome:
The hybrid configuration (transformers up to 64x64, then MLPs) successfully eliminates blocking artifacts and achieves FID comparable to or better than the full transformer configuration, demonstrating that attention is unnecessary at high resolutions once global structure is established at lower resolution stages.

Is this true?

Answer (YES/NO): NO